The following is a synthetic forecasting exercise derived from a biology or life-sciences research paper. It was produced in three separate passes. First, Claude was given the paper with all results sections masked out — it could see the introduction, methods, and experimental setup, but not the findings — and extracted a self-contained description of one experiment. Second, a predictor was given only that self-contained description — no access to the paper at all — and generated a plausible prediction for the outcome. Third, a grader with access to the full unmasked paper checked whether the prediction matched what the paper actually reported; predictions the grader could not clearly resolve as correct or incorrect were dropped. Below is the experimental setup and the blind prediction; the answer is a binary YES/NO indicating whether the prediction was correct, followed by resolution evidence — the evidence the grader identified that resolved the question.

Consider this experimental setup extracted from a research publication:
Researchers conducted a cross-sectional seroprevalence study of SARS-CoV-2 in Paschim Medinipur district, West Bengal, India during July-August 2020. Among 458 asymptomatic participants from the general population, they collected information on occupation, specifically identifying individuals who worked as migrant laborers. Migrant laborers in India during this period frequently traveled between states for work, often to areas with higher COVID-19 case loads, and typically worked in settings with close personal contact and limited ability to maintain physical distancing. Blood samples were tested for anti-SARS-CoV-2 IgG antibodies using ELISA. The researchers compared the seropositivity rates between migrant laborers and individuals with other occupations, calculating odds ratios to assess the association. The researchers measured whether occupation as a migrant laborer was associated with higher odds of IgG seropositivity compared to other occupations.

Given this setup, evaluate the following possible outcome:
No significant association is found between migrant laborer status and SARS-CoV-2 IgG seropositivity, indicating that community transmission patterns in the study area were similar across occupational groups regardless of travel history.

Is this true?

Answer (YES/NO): NO